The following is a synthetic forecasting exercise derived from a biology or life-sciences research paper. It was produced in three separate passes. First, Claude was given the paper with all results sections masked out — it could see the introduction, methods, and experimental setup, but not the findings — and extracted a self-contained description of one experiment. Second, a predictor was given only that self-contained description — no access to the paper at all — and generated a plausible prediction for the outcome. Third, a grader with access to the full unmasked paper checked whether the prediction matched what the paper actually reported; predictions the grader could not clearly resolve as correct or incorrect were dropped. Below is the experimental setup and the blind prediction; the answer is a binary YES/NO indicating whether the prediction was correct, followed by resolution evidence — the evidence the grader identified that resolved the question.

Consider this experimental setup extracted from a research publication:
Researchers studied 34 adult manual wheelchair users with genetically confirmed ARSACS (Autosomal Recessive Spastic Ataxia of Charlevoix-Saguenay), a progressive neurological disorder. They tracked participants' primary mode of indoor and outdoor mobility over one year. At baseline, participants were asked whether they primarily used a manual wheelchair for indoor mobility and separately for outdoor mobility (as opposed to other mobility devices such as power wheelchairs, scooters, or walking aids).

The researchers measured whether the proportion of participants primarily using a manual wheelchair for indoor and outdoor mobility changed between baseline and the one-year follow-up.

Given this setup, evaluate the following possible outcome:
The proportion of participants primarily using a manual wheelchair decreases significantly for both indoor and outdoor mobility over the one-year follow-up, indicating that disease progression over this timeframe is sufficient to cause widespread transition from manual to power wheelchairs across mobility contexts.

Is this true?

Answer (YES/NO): NO